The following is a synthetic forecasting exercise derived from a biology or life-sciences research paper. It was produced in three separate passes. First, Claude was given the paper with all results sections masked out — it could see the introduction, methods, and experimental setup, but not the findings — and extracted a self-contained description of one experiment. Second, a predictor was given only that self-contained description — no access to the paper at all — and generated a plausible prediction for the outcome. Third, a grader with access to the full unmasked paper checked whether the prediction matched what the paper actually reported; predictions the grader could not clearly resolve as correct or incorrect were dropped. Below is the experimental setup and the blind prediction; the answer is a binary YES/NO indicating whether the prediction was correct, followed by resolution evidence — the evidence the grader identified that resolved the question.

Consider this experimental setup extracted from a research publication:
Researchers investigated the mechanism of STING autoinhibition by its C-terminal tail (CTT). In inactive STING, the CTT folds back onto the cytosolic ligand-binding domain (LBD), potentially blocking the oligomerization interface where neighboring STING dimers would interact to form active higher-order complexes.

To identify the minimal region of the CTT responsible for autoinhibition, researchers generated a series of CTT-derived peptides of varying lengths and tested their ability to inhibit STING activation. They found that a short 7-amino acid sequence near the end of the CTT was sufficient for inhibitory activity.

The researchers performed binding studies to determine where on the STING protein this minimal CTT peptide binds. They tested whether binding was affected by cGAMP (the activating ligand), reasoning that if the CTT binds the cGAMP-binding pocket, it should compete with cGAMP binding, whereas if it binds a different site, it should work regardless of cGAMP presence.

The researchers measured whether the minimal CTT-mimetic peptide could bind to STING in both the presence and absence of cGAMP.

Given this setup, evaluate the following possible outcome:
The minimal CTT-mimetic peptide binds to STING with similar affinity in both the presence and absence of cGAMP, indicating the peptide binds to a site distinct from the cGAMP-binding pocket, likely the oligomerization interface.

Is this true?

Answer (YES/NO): YES